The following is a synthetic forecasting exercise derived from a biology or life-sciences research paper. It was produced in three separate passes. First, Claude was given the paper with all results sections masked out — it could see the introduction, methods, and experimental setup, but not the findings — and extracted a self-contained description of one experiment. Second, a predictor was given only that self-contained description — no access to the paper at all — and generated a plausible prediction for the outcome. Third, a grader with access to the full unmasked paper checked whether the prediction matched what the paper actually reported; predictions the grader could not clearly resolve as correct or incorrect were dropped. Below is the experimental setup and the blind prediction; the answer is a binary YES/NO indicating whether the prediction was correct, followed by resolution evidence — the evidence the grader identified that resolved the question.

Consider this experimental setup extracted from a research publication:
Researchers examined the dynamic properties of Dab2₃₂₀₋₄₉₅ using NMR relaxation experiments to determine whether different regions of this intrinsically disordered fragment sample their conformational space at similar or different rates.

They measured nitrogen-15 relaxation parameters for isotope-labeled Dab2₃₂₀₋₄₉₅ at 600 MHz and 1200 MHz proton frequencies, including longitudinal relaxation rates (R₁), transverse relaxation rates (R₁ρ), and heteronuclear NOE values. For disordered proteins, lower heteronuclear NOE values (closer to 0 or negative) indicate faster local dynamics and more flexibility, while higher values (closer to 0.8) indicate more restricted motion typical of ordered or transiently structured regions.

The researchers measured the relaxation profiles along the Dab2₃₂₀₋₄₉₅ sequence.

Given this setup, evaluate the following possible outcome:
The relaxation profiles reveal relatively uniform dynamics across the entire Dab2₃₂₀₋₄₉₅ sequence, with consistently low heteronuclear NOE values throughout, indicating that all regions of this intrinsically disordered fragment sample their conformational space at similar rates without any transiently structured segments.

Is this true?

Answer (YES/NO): NO